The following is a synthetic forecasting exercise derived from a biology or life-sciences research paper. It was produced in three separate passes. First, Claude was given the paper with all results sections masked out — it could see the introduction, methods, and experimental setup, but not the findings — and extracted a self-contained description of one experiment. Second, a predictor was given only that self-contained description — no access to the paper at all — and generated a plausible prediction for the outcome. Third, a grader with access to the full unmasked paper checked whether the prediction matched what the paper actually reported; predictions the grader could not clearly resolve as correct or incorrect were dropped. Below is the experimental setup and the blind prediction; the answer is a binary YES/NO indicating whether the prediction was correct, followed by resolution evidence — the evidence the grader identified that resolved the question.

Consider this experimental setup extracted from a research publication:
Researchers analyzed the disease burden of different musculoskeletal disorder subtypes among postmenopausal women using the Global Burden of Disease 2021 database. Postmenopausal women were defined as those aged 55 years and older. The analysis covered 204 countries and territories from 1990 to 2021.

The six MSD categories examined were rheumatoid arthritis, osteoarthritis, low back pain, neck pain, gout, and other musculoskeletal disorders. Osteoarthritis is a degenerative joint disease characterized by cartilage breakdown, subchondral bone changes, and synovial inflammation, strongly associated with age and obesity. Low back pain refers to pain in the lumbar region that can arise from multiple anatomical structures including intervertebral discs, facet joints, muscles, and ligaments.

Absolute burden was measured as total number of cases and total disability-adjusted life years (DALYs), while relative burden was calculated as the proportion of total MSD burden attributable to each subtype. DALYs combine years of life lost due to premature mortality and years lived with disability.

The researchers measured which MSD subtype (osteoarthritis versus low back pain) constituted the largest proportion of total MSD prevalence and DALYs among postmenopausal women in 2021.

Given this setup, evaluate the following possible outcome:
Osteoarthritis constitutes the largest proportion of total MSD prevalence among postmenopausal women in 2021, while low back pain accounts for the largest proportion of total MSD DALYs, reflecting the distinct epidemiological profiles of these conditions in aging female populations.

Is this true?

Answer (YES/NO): YES